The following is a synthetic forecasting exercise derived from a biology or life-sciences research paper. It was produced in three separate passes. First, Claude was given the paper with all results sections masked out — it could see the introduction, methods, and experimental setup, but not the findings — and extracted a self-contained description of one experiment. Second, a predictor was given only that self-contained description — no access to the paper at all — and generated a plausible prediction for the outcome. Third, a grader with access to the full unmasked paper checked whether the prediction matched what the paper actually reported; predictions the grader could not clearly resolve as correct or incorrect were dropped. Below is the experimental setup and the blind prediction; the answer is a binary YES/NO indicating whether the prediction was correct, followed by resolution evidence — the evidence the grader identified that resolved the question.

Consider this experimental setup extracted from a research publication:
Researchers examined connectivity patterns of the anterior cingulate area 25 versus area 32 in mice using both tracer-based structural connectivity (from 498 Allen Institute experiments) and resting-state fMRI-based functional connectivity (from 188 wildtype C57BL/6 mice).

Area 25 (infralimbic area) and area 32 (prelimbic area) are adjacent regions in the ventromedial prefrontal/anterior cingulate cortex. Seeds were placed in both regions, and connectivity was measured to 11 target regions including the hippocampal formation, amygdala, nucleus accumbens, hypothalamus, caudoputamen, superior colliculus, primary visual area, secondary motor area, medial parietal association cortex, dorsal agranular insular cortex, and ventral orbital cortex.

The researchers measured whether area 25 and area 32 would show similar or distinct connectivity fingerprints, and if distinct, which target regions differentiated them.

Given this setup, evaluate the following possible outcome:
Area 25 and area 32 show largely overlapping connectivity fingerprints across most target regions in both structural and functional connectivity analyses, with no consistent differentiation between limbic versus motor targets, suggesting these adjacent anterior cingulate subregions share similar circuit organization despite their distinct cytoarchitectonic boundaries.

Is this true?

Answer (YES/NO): YES